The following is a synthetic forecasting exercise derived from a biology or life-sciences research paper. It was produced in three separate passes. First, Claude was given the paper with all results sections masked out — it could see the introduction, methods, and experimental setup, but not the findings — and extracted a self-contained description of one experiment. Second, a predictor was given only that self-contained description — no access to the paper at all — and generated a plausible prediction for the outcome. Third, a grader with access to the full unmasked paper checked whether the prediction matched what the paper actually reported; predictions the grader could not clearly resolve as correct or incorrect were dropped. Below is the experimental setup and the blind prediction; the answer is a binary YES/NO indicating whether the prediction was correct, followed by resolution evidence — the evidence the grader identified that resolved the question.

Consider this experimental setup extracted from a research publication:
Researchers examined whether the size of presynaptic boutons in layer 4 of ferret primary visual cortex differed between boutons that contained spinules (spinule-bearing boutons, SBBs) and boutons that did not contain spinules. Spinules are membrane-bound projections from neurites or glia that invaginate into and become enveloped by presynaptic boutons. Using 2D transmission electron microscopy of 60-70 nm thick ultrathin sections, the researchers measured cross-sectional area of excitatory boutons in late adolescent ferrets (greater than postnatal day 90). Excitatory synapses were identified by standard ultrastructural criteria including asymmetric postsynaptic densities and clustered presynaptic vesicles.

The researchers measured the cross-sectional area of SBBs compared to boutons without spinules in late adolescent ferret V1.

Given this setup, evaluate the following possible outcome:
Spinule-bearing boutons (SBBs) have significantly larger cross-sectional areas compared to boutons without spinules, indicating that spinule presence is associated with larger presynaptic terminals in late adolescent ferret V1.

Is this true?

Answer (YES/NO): YES